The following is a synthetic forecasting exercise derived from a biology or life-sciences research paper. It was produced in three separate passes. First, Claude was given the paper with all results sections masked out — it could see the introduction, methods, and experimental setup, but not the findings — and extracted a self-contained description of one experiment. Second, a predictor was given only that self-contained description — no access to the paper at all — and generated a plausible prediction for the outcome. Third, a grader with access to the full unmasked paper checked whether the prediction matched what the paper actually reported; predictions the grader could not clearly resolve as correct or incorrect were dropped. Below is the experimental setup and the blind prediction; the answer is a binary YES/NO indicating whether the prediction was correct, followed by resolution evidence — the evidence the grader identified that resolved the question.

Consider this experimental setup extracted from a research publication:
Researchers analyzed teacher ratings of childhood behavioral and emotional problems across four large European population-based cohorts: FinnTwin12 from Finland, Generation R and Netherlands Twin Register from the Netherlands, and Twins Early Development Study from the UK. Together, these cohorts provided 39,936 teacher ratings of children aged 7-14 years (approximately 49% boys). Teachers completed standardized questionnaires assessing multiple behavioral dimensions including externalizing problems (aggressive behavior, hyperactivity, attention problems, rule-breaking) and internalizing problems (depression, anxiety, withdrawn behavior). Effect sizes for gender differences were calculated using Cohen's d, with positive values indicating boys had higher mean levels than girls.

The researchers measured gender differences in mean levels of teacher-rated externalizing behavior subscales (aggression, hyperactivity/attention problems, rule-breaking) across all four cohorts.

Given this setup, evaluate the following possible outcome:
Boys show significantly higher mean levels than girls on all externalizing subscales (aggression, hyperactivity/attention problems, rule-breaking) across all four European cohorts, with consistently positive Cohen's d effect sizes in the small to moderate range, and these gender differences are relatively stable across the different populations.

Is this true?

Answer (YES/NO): YES